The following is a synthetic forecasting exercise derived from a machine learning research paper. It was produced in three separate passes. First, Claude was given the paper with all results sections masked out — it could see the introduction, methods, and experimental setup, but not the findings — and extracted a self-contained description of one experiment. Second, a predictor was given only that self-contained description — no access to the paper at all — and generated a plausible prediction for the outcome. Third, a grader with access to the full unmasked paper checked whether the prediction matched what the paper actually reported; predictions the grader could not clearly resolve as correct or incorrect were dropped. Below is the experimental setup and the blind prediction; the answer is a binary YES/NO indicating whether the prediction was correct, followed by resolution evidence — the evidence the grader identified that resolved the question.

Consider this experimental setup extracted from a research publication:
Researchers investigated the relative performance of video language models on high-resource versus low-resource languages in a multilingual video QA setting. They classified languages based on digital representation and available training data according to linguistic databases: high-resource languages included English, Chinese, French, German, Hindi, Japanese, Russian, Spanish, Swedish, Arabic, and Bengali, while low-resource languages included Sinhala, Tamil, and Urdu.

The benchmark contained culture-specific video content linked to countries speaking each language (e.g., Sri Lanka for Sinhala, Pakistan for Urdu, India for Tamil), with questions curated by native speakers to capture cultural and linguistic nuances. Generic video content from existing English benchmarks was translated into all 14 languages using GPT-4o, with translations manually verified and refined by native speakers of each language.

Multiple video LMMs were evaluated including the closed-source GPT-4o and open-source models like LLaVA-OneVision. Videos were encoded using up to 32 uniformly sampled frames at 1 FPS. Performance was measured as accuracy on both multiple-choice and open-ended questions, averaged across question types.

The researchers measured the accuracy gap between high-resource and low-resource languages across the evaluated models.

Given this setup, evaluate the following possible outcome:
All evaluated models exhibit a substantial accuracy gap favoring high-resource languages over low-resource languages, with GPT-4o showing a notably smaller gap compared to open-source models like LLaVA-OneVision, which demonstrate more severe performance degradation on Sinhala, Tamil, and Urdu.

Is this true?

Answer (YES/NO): YES